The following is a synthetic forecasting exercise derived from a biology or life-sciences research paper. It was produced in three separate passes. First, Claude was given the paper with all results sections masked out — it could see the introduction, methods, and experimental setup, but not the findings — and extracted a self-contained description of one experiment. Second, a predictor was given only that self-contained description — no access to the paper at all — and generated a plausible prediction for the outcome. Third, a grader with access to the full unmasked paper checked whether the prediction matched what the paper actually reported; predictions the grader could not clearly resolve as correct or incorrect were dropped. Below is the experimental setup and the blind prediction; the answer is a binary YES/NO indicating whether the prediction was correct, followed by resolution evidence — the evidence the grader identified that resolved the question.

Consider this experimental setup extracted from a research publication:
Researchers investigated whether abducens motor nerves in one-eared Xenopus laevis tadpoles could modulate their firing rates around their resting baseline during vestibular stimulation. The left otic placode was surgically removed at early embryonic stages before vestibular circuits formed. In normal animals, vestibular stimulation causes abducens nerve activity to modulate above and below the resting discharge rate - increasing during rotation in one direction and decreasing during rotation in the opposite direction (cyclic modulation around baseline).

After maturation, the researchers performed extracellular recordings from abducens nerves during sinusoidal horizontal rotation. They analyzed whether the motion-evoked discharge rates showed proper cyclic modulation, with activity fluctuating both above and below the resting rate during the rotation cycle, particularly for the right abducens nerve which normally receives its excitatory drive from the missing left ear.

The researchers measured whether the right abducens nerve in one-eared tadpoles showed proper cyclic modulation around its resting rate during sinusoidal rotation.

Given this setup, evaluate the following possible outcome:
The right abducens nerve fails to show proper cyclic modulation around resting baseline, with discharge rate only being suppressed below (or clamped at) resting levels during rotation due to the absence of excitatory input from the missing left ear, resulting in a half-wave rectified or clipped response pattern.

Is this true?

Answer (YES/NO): NO